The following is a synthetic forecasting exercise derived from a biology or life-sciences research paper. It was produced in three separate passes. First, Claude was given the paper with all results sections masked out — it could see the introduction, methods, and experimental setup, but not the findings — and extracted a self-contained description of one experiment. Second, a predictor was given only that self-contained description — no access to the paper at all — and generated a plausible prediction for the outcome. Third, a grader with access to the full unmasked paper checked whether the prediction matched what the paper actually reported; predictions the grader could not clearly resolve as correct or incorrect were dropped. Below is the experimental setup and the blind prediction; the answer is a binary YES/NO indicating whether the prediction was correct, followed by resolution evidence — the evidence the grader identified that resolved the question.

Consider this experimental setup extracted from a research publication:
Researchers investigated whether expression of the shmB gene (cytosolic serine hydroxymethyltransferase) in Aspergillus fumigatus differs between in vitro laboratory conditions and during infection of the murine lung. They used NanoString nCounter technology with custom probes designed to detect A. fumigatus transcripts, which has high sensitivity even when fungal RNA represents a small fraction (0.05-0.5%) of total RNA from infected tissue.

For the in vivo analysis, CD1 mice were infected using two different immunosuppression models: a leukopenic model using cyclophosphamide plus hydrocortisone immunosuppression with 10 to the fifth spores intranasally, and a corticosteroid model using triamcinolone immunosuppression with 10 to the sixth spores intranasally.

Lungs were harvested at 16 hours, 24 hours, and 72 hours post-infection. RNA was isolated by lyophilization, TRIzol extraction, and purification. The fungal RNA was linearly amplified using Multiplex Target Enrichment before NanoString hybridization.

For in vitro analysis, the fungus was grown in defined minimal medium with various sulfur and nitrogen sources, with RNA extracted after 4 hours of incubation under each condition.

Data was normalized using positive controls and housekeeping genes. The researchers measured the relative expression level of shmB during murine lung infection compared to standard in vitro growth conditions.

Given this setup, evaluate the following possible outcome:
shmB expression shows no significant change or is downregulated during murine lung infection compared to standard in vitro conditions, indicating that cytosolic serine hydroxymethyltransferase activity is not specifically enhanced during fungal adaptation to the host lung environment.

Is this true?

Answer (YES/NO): NO